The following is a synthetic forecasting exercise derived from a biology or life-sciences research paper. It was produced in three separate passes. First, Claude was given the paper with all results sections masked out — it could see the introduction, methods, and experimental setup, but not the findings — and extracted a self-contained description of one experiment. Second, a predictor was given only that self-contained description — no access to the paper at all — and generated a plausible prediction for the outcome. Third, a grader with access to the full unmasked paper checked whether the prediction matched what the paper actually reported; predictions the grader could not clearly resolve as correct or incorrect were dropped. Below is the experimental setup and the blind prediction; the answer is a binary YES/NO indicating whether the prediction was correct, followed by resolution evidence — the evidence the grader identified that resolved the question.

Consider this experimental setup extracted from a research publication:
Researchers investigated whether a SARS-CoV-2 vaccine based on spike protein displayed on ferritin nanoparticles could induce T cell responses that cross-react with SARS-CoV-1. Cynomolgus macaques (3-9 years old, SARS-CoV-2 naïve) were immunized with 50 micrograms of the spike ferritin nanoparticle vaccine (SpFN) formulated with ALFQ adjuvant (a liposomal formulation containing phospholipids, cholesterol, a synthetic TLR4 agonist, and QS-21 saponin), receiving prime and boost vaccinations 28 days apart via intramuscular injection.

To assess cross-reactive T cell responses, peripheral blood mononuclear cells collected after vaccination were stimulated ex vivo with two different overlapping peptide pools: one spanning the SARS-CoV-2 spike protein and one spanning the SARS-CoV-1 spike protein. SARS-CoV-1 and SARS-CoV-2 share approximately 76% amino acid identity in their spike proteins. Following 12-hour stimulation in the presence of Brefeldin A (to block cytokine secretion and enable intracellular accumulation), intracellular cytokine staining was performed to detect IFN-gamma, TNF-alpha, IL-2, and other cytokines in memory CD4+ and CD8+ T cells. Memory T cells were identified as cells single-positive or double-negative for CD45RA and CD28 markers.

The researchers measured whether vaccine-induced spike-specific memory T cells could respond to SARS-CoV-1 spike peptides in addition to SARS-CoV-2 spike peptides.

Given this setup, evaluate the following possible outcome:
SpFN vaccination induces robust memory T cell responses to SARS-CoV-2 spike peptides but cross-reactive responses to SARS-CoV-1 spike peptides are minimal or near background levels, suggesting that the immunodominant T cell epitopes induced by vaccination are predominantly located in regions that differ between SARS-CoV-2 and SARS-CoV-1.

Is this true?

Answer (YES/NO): NO